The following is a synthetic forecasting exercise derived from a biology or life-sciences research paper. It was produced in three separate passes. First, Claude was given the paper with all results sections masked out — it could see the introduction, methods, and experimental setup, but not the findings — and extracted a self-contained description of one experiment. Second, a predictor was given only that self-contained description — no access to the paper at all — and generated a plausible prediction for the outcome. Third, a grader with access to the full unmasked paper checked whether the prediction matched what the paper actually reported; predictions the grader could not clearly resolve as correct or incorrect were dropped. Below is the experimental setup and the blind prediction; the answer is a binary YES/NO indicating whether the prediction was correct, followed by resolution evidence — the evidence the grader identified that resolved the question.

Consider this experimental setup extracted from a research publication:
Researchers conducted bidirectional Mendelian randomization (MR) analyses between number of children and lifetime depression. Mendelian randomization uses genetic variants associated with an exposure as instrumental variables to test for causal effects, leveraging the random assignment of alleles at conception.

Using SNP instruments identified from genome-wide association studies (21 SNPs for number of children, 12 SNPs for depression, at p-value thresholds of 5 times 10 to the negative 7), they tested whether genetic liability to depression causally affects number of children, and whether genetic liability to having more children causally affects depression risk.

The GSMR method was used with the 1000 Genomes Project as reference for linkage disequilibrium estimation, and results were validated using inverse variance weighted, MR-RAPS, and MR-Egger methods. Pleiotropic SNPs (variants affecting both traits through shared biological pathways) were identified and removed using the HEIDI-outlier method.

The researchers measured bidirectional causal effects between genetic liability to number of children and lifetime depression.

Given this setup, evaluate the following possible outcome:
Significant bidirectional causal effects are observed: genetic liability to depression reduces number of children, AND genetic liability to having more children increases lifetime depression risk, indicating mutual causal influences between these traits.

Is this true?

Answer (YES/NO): NO